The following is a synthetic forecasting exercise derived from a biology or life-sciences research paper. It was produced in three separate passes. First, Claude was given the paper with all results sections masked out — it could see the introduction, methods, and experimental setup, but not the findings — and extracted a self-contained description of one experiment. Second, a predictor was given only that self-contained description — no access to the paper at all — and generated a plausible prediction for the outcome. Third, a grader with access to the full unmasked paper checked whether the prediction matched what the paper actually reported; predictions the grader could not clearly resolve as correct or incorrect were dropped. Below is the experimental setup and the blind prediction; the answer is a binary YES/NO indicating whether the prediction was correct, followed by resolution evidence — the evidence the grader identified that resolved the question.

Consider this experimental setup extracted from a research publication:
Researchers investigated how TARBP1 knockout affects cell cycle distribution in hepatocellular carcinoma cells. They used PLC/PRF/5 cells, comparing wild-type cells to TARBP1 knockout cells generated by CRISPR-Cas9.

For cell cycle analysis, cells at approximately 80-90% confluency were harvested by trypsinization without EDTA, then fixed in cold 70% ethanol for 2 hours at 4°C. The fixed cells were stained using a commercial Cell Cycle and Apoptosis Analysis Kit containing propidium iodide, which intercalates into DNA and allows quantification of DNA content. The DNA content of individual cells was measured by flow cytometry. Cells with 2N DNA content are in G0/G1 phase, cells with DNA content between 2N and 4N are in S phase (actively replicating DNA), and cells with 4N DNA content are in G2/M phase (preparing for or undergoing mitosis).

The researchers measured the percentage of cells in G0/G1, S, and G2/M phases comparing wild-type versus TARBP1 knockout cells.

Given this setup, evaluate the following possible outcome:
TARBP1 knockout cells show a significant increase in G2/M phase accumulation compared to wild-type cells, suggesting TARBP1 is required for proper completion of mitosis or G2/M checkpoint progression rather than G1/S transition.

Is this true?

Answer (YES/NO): NO